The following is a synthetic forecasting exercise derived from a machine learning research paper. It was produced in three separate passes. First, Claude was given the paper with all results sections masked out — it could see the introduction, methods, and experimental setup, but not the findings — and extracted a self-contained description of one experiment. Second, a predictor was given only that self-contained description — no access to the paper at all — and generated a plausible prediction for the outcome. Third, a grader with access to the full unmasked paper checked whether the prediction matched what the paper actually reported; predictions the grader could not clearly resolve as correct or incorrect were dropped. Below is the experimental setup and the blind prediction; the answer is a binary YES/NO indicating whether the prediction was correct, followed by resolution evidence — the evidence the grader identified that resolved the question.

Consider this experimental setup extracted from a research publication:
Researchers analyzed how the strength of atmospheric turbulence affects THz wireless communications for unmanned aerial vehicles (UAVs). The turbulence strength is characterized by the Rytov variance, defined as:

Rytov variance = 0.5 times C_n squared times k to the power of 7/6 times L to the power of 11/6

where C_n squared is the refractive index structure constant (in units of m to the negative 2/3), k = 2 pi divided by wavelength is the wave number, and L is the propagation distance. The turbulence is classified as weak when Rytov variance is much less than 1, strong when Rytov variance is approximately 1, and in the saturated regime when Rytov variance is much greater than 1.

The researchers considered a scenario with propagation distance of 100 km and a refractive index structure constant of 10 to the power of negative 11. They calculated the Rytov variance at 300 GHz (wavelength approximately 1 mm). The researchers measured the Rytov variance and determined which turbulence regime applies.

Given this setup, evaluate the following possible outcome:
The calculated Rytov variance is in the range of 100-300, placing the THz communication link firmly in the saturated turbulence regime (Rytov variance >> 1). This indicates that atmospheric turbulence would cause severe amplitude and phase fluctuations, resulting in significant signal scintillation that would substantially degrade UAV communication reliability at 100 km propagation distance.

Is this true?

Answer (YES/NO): NO